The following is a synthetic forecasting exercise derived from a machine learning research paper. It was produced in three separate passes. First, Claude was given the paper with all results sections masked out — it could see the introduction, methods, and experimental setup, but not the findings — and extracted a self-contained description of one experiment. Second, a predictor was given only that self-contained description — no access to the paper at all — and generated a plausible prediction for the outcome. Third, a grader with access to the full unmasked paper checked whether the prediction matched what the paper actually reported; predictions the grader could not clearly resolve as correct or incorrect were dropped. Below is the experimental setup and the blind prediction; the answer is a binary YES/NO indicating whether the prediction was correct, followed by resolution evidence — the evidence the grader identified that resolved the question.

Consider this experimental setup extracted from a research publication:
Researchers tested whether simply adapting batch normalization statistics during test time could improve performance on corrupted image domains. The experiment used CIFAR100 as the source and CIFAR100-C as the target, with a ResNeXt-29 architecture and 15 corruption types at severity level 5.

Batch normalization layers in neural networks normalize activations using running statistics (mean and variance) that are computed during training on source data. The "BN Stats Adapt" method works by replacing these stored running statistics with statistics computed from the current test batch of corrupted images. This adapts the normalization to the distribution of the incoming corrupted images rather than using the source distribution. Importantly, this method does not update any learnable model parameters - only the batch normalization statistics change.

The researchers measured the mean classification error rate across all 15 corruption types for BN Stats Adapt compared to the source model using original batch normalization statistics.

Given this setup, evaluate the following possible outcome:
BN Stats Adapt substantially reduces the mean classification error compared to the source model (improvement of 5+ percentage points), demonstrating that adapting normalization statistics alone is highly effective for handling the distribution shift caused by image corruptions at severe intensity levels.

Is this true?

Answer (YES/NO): YES